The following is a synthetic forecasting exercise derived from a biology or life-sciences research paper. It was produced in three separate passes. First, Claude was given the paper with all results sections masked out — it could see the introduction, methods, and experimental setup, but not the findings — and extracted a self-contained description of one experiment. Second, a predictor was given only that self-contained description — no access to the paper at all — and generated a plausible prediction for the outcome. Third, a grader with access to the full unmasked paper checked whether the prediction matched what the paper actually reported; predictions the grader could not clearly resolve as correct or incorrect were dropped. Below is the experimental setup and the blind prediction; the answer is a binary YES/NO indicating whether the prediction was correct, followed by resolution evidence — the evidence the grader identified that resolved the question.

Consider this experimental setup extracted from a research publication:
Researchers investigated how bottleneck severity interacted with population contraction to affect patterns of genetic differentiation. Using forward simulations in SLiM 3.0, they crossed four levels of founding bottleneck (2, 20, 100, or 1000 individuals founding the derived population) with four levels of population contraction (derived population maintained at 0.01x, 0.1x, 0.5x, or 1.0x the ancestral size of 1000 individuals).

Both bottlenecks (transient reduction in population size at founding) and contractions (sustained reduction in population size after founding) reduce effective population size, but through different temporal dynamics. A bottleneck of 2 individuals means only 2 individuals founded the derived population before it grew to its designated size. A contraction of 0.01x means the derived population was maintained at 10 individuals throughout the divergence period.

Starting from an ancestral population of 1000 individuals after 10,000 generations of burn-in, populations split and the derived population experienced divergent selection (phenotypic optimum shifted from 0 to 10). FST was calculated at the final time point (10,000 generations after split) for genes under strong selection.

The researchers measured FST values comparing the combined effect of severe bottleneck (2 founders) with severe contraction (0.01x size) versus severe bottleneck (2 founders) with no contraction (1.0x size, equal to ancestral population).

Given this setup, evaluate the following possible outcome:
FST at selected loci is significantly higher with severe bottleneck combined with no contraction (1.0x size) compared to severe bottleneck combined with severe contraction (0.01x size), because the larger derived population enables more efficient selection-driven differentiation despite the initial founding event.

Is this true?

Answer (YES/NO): NO